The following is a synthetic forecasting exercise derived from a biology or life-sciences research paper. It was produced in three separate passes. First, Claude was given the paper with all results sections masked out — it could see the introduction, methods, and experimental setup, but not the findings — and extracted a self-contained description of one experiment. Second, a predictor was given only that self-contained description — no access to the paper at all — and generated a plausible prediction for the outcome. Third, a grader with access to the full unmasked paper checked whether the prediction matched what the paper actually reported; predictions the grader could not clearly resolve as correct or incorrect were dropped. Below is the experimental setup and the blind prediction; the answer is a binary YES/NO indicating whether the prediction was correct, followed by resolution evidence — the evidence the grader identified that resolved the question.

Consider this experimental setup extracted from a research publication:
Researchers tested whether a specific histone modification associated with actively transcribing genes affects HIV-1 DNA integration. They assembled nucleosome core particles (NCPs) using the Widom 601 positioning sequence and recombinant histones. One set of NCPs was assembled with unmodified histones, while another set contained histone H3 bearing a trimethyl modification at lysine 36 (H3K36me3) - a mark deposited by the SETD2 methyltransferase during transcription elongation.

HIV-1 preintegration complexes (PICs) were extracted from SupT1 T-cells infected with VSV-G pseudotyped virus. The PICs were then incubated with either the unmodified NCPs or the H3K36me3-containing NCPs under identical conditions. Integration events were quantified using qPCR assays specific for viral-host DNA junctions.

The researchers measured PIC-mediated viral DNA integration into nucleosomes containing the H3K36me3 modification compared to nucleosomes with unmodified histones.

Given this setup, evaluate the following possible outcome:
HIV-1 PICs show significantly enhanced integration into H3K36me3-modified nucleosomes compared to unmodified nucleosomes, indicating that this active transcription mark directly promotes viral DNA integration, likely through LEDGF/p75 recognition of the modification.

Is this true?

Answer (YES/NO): YES